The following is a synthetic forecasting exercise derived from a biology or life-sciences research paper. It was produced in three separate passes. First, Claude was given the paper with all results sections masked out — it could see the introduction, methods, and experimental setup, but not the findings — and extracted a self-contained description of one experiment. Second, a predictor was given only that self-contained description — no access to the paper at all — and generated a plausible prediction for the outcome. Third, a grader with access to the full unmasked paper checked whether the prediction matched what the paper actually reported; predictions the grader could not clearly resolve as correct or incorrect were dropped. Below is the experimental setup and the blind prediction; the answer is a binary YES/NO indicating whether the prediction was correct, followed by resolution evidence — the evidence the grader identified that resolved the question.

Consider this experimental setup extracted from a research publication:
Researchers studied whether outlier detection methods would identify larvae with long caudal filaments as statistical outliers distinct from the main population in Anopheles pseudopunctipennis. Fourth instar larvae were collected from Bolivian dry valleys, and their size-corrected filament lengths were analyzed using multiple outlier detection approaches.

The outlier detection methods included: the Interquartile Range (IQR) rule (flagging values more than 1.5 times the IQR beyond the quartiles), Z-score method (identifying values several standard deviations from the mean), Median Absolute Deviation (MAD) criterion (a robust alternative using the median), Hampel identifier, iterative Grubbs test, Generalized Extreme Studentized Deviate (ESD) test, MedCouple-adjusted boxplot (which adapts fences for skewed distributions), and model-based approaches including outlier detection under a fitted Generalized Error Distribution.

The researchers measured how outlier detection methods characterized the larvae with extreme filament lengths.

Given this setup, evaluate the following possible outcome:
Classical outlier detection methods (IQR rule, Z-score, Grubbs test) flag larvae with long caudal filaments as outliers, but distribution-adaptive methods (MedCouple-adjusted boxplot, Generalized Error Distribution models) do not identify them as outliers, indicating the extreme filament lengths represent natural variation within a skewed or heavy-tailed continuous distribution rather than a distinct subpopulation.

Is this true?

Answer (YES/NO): NO